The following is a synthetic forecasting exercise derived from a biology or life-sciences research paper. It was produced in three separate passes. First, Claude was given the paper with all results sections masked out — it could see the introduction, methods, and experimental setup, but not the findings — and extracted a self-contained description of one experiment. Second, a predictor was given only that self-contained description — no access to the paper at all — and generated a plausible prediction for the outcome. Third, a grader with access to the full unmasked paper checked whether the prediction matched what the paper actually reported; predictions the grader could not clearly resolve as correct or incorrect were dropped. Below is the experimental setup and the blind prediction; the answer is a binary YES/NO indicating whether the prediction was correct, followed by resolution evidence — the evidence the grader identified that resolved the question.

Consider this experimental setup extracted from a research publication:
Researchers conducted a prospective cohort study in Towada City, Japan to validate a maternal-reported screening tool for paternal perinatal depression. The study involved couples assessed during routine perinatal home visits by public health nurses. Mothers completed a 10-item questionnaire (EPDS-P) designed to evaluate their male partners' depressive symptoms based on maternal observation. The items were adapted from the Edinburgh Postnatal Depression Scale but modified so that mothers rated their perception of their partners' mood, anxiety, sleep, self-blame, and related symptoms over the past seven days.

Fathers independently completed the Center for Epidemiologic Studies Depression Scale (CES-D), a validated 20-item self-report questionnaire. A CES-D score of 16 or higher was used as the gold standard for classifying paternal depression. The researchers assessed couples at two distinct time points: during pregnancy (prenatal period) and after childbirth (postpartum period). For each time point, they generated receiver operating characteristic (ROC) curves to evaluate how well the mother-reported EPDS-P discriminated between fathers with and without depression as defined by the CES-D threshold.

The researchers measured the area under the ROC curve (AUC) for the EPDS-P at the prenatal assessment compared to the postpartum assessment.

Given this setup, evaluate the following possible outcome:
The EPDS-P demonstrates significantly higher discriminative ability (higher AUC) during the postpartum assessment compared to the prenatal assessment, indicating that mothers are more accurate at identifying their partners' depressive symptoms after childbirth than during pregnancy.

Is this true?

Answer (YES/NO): NO